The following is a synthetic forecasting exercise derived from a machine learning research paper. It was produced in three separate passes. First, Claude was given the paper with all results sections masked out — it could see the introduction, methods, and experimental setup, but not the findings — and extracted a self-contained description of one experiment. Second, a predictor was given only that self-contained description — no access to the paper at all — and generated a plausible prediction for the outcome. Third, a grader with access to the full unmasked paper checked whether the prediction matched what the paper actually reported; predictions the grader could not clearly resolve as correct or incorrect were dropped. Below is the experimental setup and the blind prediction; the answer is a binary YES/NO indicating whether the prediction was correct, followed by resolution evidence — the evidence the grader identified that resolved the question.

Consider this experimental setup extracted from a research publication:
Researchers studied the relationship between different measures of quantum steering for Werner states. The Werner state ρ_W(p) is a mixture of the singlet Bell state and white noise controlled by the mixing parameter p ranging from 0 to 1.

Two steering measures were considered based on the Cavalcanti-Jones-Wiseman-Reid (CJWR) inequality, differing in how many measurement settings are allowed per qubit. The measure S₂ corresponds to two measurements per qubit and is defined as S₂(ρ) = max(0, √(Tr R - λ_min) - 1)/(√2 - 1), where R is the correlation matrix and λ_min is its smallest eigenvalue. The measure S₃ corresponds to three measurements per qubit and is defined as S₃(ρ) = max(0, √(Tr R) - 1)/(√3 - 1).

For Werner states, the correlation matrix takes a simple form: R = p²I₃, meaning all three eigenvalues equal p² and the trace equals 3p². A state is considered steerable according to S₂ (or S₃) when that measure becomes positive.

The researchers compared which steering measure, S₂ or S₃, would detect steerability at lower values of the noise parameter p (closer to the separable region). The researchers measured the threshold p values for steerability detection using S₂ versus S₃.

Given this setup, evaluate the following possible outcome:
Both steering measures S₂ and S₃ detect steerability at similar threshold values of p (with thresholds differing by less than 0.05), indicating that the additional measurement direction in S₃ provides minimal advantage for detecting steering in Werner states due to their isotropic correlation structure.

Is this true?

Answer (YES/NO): NO